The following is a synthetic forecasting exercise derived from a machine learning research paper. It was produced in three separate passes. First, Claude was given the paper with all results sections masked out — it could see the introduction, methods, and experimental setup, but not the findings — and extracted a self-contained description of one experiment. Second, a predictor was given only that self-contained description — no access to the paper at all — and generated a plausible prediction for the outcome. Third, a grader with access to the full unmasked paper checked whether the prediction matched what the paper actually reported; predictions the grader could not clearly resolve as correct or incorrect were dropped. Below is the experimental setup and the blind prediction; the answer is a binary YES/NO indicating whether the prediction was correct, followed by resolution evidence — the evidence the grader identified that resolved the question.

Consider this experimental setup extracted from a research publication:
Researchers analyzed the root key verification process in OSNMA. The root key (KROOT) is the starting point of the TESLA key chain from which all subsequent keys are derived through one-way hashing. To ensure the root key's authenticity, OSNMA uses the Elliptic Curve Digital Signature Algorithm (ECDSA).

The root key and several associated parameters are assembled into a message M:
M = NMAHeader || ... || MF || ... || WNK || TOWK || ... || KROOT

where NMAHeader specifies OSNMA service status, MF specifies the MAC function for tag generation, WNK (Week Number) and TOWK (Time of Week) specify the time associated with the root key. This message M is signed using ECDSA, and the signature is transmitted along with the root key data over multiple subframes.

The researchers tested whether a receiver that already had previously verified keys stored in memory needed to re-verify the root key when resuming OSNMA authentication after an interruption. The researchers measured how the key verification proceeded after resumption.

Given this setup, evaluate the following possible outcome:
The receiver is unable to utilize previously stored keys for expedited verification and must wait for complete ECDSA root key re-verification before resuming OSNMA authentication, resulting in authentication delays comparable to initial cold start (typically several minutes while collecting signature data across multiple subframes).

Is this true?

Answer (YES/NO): NO